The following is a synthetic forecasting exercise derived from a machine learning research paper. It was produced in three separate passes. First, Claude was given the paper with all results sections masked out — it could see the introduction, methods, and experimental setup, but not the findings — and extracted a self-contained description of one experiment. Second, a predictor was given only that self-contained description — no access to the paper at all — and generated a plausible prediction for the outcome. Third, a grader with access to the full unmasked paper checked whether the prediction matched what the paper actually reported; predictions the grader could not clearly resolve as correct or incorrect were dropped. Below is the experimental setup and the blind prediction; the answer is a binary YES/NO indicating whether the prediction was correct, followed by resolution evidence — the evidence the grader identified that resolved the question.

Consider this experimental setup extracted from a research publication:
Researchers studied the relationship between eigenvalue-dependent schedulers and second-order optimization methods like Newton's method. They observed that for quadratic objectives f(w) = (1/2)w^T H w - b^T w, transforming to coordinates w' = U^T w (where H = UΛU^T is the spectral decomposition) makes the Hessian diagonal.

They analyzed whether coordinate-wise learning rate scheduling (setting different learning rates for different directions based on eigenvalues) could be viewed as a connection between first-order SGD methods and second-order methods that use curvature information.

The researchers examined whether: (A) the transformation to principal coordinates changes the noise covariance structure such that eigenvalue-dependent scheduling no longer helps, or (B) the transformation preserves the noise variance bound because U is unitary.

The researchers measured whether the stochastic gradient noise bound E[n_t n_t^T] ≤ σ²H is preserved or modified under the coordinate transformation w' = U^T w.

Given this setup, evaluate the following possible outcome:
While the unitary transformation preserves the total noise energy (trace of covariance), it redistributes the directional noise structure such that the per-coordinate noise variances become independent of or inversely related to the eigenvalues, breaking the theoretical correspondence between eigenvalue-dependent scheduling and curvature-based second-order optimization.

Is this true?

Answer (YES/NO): NO